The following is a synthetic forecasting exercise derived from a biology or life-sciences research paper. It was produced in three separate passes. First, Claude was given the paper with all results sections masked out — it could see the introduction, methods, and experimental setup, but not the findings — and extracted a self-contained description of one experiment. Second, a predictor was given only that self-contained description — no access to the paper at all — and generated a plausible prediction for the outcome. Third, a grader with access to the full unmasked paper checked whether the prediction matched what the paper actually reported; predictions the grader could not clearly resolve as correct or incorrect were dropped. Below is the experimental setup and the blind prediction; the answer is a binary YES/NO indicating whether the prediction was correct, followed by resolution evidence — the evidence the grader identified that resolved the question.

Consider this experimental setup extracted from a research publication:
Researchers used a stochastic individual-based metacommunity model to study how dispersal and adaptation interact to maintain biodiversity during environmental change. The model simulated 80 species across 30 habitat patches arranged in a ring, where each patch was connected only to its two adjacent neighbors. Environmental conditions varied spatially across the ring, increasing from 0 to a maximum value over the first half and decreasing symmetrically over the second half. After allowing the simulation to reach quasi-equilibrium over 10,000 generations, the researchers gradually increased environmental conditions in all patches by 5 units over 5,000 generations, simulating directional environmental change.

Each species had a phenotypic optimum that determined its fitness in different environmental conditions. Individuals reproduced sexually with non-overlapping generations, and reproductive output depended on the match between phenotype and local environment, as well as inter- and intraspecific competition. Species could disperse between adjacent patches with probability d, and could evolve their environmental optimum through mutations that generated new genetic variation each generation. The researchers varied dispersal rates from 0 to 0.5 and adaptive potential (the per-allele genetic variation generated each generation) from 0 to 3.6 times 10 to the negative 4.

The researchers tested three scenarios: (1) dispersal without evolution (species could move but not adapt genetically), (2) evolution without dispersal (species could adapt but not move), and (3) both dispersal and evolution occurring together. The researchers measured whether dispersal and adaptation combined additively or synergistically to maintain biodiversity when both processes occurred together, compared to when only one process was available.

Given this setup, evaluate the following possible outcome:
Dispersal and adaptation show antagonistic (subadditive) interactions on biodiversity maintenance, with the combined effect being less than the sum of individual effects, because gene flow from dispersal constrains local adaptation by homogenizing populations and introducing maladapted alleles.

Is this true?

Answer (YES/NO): NO